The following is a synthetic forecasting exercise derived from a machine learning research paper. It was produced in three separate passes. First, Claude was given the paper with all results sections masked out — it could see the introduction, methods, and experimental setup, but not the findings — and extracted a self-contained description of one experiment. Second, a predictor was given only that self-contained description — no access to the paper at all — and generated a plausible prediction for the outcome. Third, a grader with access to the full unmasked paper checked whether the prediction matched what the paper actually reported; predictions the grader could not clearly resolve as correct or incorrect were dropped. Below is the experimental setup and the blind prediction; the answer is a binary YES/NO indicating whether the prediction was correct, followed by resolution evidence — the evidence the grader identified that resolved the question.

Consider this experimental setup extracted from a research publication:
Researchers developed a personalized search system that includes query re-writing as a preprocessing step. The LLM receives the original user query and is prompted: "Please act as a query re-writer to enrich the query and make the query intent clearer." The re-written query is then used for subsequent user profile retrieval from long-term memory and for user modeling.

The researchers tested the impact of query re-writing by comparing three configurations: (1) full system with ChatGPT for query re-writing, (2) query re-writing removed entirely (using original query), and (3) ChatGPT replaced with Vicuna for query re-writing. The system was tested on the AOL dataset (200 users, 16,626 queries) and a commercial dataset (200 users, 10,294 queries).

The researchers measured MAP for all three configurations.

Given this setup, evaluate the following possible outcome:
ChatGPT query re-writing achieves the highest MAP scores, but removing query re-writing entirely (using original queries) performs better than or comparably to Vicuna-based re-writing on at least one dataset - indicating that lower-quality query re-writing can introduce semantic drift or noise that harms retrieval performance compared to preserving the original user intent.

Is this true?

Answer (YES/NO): NO